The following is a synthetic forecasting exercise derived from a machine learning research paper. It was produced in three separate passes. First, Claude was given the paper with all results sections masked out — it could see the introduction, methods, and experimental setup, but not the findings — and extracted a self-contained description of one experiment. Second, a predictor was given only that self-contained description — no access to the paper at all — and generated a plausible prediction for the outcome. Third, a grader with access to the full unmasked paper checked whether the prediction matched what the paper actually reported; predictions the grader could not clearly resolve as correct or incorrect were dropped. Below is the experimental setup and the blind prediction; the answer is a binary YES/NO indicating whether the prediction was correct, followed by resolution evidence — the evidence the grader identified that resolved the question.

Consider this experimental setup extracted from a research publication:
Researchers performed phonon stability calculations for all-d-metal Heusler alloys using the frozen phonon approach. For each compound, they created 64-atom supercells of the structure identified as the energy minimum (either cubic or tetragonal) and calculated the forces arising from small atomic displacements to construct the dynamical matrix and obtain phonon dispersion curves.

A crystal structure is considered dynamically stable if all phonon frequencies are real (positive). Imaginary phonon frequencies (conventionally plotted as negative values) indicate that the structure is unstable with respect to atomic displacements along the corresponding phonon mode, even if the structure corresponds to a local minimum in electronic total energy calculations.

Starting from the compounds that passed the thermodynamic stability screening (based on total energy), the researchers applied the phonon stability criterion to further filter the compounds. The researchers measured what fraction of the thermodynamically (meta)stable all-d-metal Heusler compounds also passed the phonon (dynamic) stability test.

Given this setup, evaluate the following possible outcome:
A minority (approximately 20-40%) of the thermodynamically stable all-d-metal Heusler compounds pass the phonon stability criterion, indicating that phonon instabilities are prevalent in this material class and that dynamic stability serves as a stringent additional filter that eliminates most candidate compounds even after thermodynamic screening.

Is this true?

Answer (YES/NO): NO